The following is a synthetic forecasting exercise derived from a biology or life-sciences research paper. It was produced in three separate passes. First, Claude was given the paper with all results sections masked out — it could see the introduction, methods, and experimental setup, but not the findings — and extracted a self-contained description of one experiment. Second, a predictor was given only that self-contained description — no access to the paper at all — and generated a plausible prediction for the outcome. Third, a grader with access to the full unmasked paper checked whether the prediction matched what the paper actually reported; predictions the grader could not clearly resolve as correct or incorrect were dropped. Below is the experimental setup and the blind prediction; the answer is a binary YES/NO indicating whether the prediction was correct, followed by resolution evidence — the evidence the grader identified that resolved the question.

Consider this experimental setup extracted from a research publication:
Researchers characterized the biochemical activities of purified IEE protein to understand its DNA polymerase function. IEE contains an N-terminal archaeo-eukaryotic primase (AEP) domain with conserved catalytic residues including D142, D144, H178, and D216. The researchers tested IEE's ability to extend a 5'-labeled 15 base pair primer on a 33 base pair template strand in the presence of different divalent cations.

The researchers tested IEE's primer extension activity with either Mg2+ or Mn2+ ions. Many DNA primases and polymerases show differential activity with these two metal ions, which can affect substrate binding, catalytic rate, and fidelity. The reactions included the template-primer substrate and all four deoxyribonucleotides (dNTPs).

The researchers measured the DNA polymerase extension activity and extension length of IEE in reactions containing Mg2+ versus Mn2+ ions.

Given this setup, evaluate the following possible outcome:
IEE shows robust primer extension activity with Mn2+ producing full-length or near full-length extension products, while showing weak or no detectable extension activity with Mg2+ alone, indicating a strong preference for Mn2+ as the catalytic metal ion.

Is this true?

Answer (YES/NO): NO